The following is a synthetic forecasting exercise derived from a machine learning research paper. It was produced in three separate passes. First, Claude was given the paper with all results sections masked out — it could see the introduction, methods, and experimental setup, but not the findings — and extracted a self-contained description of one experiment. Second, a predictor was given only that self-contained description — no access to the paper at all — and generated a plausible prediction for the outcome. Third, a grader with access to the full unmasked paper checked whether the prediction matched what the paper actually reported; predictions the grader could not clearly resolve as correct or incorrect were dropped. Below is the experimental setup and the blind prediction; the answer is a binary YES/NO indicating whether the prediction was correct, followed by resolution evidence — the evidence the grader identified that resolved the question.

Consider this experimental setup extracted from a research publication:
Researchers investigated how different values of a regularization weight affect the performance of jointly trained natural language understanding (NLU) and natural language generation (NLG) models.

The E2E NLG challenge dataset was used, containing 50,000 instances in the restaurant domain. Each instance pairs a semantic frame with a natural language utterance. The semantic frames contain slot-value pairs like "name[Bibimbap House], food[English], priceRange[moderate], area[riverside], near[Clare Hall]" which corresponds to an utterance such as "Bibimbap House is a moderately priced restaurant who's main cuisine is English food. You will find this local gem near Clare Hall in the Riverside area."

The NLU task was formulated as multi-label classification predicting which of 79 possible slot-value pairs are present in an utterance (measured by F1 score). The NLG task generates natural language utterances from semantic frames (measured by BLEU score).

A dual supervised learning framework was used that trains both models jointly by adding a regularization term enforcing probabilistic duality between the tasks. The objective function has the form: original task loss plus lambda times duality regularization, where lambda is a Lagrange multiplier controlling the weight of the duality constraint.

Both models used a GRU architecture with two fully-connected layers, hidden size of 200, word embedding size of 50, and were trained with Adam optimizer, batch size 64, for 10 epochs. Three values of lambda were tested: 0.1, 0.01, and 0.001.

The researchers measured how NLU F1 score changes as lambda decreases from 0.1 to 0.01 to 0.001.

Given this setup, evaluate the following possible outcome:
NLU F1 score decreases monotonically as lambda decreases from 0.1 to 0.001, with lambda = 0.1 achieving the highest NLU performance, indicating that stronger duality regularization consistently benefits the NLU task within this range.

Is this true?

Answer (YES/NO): YES